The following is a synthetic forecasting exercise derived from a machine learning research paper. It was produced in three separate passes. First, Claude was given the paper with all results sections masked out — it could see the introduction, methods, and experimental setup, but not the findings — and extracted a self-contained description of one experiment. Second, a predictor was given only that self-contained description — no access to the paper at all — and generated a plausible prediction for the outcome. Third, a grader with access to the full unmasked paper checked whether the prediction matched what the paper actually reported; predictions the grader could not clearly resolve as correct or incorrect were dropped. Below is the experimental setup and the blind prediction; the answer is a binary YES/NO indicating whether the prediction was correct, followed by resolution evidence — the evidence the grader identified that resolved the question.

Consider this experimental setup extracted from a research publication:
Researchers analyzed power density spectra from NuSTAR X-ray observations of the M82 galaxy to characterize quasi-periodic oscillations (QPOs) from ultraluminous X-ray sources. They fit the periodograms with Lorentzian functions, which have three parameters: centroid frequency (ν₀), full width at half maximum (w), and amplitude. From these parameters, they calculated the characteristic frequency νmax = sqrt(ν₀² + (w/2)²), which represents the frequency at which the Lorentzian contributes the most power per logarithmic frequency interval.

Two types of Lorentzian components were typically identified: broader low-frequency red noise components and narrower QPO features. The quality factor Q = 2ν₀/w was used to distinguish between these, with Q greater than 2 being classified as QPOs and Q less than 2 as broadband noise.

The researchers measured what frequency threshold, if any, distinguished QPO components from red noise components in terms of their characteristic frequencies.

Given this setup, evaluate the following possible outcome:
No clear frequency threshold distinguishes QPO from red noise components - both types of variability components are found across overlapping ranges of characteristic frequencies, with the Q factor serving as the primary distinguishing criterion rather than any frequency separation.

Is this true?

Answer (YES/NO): NO